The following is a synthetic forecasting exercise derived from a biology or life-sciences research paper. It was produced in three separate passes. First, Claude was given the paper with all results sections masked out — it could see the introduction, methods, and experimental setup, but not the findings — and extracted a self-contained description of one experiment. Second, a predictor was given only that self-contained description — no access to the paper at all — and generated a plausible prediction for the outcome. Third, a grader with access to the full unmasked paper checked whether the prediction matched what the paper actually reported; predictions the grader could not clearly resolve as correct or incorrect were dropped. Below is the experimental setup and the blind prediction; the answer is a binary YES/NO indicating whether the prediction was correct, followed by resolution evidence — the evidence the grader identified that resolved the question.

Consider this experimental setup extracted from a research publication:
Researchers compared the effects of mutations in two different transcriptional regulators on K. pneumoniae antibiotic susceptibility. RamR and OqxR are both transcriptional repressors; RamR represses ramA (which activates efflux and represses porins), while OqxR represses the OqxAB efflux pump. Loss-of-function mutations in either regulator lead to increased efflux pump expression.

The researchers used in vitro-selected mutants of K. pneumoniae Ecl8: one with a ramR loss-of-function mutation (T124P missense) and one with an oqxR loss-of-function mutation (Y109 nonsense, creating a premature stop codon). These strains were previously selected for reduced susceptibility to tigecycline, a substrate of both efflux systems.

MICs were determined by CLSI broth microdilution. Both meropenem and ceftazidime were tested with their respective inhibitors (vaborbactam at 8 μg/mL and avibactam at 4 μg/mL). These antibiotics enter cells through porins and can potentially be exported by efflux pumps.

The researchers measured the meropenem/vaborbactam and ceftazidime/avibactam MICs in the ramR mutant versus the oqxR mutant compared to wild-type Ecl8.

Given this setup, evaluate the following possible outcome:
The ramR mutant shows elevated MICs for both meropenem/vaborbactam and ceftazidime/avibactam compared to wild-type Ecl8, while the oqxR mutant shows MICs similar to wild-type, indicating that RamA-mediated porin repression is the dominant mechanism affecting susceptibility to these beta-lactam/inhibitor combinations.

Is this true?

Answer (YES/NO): NO